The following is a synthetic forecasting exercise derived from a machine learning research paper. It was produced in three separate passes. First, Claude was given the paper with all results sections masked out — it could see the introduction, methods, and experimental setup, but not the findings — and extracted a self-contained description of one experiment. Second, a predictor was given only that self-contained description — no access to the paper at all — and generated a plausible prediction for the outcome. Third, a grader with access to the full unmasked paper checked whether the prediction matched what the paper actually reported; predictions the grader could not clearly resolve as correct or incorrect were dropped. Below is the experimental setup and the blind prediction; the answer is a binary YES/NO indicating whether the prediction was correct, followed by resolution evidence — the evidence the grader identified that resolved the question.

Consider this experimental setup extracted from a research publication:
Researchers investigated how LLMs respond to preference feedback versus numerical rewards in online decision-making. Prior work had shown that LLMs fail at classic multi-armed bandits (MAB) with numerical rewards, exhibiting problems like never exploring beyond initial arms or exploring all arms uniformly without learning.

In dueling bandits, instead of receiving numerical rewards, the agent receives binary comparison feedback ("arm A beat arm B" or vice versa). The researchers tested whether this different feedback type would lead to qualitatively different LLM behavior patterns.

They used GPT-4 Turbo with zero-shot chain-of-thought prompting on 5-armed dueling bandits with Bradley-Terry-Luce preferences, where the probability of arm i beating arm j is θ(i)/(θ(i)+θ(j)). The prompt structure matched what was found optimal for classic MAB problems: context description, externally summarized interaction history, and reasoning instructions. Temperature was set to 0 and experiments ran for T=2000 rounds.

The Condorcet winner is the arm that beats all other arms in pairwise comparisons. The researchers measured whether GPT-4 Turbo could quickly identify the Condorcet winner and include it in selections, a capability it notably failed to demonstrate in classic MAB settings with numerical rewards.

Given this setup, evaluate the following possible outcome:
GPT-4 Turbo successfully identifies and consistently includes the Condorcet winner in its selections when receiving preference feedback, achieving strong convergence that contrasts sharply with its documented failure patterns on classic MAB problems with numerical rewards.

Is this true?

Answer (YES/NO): NO